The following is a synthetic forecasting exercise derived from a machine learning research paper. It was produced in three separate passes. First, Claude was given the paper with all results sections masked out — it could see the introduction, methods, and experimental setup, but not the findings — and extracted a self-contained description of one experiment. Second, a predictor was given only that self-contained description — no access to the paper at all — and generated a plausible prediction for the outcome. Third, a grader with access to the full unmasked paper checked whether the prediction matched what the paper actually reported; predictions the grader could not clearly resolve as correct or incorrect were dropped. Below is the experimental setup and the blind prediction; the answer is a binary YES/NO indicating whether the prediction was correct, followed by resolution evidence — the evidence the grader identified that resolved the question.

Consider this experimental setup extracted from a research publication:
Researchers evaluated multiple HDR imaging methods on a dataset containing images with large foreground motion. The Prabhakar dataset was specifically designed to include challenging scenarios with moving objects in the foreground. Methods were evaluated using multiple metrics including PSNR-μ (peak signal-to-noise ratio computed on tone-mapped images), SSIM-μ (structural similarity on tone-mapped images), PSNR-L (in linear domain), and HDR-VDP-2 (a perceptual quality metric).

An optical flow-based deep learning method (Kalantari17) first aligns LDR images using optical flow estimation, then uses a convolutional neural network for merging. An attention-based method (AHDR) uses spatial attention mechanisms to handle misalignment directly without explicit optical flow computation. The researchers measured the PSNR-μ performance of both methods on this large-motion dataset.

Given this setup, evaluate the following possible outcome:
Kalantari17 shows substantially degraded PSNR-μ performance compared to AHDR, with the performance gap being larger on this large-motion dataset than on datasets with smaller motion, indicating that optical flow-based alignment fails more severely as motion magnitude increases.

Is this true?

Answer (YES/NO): NO